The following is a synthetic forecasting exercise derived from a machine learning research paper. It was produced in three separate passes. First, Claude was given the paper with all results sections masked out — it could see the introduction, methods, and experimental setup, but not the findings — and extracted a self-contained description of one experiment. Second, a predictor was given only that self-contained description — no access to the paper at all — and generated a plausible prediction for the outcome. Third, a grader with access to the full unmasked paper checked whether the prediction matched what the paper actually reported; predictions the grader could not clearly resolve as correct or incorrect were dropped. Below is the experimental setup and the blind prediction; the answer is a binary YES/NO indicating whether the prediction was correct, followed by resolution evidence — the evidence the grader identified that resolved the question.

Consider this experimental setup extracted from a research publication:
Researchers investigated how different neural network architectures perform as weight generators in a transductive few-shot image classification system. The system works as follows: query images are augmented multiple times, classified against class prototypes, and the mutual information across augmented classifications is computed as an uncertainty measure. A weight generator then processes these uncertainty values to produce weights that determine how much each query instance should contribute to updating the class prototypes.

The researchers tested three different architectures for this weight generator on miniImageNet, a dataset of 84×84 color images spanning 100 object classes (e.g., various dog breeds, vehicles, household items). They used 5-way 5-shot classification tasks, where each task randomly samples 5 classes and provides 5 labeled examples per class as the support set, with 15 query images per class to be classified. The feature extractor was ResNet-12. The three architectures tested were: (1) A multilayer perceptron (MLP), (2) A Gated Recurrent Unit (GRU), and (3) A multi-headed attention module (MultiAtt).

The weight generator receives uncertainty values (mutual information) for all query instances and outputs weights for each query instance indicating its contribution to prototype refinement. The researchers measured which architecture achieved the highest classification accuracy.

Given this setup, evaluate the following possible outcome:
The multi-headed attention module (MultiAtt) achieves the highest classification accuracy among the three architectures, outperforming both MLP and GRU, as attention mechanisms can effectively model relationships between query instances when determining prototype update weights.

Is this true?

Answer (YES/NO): YES